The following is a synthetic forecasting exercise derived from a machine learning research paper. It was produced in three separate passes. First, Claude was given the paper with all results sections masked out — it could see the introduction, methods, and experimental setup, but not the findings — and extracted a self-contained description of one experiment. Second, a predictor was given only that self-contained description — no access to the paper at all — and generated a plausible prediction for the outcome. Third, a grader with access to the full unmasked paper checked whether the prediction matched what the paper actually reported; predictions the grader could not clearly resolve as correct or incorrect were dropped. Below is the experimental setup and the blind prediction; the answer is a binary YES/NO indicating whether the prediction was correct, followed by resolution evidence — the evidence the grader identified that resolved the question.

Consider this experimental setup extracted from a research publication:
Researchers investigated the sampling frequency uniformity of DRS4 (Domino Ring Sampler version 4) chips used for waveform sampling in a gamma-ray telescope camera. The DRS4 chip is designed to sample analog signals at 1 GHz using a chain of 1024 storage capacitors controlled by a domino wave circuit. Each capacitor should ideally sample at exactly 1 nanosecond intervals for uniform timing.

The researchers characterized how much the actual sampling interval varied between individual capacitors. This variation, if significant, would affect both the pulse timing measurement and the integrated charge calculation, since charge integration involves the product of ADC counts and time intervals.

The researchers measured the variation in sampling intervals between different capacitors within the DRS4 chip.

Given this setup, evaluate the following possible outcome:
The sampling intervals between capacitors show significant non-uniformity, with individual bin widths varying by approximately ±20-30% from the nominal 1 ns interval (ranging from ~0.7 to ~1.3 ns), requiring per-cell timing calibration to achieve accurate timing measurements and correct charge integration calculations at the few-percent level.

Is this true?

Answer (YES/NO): NO